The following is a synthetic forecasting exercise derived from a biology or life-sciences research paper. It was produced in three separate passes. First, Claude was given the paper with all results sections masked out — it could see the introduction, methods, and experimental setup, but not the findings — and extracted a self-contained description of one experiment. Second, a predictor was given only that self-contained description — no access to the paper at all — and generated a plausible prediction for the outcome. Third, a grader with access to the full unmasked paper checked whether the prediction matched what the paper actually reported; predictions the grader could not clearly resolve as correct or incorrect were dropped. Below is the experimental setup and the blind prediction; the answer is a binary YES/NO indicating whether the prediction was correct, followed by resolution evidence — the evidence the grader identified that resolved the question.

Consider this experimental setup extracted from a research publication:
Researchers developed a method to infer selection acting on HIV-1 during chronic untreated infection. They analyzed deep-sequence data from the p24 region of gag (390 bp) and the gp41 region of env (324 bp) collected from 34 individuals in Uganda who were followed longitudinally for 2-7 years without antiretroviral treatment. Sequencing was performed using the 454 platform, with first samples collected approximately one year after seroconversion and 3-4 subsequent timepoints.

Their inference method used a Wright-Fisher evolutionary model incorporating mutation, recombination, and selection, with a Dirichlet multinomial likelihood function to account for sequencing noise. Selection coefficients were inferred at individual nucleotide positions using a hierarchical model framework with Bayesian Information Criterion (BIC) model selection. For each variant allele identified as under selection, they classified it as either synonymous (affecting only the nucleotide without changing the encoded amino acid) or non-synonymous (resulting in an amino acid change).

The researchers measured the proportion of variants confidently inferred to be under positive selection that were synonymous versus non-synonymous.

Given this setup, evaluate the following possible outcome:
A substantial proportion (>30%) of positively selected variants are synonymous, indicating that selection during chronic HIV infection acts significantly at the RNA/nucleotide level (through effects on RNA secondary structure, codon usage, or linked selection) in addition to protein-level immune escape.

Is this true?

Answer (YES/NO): NO